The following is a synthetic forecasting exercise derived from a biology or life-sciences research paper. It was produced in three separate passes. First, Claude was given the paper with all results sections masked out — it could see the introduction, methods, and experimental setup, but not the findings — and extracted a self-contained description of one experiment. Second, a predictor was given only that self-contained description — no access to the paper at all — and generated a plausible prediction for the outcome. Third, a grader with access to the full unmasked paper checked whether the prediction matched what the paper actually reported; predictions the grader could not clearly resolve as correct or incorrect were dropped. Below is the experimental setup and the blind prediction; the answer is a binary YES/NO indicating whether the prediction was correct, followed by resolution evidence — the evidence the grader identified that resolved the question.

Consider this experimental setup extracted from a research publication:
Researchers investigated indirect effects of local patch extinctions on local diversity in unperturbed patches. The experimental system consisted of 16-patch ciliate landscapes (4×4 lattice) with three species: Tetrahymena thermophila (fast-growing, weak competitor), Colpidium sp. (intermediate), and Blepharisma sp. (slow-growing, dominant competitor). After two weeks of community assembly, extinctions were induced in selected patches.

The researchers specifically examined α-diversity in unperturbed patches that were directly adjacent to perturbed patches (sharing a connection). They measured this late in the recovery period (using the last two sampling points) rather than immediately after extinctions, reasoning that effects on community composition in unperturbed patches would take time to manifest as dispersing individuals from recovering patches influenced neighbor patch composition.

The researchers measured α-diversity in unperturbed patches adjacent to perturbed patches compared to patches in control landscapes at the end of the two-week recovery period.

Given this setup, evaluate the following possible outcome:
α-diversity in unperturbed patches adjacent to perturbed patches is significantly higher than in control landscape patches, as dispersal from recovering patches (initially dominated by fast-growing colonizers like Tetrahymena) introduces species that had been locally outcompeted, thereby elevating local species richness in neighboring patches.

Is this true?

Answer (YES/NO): YES